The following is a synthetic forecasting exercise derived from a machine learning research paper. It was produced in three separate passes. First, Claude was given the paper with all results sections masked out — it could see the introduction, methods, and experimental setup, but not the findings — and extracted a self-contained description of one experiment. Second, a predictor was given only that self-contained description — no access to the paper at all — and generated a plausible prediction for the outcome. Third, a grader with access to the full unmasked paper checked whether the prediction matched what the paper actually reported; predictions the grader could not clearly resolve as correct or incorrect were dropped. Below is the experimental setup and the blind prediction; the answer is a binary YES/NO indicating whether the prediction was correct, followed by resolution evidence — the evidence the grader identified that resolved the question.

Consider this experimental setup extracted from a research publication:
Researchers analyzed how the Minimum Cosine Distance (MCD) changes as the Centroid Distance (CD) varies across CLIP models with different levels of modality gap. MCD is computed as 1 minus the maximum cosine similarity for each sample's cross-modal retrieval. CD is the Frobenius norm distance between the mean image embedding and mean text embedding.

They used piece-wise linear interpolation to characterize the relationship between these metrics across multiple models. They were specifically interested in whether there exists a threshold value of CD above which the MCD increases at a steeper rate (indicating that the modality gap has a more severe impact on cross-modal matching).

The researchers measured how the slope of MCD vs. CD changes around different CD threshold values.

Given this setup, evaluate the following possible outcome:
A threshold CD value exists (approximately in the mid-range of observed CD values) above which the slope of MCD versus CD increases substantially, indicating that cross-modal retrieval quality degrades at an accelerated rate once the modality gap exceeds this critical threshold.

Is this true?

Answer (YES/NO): YES